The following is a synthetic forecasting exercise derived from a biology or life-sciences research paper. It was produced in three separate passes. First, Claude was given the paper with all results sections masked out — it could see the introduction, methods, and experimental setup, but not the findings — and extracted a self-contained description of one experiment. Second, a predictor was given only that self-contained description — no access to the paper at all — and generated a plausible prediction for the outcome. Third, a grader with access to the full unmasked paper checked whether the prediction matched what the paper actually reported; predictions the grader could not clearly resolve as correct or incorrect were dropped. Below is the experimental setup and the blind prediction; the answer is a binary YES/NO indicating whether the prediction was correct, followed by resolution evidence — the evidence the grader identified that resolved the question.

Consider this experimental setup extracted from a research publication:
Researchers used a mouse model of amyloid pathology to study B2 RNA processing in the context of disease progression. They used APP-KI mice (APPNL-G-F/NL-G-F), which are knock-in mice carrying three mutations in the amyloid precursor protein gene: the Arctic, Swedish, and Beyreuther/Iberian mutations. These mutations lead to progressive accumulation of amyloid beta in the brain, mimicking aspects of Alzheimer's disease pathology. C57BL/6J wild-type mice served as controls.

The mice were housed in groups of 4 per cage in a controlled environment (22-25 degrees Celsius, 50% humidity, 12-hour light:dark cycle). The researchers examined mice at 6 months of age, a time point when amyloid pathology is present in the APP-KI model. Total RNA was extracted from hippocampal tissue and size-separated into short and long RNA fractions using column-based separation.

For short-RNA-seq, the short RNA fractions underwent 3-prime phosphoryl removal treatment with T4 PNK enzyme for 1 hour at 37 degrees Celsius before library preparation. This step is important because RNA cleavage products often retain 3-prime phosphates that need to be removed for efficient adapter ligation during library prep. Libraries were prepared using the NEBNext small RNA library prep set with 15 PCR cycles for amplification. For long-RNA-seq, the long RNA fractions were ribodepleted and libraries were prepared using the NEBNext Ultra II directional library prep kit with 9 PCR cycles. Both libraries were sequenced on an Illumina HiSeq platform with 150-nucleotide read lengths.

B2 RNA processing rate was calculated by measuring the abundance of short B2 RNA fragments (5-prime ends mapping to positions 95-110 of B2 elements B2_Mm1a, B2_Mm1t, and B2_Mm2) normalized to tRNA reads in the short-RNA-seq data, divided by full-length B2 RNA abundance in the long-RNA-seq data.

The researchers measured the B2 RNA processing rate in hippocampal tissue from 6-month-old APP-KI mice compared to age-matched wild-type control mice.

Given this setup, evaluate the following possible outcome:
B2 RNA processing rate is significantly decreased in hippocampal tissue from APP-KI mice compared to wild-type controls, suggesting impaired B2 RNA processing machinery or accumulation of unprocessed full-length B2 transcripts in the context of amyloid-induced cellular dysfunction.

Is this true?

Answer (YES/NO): NO